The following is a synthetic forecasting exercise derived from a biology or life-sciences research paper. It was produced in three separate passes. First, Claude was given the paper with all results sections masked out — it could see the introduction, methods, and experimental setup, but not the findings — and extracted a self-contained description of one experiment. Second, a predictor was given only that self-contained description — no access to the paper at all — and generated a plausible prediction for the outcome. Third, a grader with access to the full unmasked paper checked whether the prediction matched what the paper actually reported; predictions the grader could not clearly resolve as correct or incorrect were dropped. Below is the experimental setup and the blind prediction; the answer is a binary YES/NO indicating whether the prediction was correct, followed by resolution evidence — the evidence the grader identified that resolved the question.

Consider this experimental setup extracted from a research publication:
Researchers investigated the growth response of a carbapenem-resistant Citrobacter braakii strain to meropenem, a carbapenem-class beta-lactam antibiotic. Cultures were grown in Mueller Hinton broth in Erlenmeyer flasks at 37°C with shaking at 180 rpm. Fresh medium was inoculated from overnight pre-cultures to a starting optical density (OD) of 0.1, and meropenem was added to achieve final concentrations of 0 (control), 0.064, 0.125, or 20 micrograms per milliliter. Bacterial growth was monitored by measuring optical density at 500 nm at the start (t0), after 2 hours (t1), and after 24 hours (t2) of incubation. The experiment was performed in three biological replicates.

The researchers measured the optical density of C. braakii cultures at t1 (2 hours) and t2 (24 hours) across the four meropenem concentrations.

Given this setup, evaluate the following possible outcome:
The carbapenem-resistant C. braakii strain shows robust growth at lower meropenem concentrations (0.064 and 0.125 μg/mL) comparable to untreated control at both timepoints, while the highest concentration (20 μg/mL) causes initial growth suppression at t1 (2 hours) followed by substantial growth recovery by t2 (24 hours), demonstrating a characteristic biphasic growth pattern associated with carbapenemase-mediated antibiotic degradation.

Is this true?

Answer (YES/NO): NO